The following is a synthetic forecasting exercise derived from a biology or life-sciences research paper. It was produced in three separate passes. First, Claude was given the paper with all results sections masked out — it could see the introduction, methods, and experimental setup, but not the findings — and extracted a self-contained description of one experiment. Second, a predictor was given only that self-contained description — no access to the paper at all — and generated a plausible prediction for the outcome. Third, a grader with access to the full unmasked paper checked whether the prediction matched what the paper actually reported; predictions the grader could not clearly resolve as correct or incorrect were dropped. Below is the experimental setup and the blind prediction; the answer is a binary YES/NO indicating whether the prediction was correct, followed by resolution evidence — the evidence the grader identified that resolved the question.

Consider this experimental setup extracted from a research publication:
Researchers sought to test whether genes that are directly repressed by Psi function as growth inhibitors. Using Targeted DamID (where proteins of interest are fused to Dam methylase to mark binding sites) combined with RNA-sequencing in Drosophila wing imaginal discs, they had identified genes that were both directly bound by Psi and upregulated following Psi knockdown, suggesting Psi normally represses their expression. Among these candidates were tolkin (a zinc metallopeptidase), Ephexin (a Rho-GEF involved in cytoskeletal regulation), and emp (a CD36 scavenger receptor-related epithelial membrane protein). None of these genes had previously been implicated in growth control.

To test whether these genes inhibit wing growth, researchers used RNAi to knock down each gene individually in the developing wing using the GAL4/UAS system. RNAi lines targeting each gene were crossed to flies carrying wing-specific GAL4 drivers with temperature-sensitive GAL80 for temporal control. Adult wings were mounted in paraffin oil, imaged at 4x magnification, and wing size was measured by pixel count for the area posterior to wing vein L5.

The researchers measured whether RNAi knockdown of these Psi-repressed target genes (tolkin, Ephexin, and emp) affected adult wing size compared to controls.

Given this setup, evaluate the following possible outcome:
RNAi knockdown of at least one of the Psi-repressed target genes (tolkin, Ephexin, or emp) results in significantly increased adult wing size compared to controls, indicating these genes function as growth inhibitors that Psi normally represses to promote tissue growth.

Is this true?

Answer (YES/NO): YES